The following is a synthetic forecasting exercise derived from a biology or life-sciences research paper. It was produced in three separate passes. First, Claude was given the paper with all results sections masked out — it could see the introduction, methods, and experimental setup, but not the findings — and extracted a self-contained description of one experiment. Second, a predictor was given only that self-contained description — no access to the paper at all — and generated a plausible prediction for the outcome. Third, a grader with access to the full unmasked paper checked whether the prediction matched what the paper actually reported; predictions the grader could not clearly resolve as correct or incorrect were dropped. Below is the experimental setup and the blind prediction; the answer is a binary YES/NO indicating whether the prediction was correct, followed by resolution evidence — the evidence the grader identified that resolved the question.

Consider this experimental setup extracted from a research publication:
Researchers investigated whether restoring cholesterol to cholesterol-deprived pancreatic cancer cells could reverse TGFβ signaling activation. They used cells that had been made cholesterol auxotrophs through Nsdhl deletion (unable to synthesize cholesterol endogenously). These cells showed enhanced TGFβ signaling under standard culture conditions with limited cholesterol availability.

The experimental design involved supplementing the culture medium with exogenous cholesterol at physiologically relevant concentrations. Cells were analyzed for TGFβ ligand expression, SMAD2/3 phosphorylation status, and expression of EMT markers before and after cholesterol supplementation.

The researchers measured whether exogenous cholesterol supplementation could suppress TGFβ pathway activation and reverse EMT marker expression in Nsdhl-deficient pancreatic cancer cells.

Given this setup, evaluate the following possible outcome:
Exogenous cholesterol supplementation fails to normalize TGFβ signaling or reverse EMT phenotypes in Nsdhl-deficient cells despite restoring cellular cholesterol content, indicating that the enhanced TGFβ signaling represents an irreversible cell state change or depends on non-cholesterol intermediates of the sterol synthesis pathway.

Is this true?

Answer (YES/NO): NO